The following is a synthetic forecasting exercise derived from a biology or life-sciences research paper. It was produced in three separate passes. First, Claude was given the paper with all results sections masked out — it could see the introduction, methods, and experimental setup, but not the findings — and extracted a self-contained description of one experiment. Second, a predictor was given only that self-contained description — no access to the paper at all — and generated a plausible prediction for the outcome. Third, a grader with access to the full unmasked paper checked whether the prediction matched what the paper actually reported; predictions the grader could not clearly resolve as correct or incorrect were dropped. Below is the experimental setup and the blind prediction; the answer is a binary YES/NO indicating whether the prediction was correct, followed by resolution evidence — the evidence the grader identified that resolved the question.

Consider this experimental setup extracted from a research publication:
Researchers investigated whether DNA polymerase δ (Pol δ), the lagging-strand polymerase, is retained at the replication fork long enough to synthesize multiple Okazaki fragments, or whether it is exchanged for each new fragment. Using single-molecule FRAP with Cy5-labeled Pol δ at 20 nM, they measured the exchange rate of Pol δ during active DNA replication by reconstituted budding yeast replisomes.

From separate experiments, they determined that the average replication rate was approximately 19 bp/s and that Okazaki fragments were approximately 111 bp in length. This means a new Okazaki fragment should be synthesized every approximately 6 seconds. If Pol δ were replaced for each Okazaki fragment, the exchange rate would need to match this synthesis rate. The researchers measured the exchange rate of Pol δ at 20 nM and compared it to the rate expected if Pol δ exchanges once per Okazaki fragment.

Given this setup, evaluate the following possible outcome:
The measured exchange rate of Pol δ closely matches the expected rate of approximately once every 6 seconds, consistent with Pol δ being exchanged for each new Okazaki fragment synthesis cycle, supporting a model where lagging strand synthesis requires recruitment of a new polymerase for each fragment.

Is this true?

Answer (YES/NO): NO